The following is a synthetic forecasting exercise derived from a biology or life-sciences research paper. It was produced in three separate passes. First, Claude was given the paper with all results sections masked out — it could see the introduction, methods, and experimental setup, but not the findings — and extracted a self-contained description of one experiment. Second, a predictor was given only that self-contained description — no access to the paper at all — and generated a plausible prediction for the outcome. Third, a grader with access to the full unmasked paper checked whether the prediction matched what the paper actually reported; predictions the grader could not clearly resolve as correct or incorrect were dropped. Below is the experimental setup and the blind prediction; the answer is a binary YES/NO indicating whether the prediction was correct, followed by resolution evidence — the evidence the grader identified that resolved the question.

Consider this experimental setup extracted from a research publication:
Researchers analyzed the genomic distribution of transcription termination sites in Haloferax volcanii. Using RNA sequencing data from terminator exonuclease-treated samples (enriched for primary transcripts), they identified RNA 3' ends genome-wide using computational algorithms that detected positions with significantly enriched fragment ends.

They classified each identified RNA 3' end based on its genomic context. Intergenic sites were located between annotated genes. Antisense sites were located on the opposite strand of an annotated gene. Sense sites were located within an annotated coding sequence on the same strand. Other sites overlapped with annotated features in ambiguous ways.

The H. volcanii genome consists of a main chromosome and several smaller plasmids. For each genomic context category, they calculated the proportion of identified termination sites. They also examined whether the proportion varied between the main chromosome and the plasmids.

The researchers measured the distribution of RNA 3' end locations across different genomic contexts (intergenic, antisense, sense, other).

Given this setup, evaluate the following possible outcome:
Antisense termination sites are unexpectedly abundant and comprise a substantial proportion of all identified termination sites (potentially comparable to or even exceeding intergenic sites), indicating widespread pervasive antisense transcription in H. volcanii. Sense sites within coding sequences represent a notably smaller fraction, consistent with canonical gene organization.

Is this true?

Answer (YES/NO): NO